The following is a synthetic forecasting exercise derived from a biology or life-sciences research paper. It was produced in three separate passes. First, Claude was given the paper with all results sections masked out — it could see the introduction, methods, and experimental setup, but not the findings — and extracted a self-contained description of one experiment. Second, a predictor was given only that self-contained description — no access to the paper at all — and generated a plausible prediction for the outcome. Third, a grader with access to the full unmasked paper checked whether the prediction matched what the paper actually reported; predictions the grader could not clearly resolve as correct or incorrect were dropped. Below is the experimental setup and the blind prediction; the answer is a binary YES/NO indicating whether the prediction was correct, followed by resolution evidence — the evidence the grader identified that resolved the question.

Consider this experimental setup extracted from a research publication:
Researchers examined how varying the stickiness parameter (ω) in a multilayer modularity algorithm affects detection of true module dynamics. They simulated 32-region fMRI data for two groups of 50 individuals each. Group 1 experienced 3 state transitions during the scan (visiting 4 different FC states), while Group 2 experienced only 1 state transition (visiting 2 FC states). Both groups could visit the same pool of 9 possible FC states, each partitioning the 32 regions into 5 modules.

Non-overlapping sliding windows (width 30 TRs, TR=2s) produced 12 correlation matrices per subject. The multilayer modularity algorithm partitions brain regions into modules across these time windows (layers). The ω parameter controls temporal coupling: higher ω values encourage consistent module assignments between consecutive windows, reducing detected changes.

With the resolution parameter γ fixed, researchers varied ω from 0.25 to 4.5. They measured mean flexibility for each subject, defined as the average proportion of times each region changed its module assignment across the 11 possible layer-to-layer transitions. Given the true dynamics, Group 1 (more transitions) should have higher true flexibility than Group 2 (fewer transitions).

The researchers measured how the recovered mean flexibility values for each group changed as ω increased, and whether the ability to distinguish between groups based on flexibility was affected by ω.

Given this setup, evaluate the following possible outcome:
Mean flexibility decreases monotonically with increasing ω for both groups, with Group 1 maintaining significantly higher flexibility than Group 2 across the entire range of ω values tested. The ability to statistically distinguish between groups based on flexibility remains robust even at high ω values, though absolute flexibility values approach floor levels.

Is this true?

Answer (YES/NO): NO